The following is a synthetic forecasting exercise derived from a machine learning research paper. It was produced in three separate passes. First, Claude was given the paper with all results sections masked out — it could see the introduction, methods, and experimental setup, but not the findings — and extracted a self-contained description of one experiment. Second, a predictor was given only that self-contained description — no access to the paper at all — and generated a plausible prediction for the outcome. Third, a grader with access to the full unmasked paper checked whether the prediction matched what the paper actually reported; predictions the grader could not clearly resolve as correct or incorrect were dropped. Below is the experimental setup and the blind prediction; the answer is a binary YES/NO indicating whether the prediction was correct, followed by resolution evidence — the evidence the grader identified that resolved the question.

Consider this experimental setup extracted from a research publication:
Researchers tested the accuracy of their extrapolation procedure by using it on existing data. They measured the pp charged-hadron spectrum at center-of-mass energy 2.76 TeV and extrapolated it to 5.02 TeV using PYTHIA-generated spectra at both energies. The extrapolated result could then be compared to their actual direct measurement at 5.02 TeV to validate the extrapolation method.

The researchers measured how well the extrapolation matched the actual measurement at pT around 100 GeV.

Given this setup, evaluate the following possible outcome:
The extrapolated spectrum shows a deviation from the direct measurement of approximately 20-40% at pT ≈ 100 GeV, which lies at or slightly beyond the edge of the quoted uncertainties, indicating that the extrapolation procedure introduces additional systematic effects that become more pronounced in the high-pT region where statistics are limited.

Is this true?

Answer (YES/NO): NO